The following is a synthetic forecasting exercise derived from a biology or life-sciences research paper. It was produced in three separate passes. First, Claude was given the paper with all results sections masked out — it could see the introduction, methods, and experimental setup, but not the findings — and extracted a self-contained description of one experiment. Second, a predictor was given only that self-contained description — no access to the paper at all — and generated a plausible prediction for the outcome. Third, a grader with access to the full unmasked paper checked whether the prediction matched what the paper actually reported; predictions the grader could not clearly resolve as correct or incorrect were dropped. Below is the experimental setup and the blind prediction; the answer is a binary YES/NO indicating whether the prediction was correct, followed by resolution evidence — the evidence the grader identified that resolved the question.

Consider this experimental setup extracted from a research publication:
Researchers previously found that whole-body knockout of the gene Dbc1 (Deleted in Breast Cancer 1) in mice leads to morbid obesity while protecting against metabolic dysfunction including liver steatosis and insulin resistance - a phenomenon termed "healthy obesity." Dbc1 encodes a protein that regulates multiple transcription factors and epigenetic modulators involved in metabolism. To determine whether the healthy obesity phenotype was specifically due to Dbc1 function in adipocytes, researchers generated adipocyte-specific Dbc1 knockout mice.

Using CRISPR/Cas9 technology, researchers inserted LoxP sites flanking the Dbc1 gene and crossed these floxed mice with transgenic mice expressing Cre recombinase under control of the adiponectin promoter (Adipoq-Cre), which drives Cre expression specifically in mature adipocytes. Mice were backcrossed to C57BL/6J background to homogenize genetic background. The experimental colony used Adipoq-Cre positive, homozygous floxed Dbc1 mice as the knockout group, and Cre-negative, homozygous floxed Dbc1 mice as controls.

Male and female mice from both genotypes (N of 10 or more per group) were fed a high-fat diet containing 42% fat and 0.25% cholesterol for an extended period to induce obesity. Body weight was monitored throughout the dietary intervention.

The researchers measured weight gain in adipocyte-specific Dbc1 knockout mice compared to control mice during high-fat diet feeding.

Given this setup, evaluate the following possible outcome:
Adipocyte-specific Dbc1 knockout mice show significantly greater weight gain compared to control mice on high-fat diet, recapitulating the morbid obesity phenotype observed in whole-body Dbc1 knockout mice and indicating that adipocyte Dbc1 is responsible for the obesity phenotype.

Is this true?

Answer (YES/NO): NO